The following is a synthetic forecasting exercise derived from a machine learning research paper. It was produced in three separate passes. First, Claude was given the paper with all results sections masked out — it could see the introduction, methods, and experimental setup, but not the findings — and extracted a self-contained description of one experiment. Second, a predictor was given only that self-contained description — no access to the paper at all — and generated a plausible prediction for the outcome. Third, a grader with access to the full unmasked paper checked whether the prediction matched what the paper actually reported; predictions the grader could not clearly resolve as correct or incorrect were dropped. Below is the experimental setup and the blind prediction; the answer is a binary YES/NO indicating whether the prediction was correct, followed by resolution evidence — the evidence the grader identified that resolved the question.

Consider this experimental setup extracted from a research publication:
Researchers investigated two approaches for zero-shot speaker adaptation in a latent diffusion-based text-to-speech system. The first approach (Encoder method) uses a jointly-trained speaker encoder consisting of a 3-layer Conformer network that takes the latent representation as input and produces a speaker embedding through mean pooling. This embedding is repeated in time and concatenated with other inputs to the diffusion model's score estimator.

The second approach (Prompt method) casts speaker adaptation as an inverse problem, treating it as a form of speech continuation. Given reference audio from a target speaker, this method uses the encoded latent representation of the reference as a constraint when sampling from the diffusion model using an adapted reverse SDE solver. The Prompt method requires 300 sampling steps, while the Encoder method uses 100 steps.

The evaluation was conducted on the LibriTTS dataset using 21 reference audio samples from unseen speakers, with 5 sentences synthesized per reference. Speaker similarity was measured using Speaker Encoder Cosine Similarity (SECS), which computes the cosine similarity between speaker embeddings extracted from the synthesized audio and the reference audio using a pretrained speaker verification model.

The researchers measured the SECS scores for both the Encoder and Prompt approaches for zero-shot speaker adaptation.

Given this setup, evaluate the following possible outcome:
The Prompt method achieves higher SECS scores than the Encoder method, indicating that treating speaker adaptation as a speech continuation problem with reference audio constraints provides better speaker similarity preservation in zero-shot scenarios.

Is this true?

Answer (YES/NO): YES